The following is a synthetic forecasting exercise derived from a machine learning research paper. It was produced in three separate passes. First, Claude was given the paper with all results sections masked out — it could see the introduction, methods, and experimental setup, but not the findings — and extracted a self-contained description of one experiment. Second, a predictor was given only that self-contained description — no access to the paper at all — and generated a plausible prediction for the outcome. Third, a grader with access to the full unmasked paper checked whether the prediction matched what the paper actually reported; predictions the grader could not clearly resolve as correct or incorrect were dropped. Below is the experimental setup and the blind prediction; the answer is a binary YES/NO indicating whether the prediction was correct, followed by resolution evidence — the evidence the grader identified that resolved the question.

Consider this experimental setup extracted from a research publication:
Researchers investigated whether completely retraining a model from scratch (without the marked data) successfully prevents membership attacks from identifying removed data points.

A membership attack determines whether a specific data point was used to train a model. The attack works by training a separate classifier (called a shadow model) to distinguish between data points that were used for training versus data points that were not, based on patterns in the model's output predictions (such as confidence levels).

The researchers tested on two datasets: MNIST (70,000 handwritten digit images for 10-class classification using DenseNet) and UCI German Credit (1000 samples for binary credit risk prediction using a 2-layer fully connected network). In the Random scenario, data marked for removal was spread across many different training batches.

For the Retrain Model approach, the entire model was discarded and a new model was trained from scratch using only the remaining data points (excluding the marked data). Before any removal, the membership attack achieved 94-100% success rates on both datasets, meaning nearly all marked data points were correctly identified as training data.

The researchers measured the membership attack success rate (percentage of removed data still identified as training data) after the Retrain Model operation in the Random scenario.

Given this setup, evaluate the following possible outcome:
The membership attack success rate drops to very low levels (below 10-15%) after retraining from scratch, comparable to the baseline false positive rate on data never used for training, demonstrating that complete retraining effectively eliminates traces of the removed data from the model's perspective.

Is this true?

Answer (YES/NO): NO